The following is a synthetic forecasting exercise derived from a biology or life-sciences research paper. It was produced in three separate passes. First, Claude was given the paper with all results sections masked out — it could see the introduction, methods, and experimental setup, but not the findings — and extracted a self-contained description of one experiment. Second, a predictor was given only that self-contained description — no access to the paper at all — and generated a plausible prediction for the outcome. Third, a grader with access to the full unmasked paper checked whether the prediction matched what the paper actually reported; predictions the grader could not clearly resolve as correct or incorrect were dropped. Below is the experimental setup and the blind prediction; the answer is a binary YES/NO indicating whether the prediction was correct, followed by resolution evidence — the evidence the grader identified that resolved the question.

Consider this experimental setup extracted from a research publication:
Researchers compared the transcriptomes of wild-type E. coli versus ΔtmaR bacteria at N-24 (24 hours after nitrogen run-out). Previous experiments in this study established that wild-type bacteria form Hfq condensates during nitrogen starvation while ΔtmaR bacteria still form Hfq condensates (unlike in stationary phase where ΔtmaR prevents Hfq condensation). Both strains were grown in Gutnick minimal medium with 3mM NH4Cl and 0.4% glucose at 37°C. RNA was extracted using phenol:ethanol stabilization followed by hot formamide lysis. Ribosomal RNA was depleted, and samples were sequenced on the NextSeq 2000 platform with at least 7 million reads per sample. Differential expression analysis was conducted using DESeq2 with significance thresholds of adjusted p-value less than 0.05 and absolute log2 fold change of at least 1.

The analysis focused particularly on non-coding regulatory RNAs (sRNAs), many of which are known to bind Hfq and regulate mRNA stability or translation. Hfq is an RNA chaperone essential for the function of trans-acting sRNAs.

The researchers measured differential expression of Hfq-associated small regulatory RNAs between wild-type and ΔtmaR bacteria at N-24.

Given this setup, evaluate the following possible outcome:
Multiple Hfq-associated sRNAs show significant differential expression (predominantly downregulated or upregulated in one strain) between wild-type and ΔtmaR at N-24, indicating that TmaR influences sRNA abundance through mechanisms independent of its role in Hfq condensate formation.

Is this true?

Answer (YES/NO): NO